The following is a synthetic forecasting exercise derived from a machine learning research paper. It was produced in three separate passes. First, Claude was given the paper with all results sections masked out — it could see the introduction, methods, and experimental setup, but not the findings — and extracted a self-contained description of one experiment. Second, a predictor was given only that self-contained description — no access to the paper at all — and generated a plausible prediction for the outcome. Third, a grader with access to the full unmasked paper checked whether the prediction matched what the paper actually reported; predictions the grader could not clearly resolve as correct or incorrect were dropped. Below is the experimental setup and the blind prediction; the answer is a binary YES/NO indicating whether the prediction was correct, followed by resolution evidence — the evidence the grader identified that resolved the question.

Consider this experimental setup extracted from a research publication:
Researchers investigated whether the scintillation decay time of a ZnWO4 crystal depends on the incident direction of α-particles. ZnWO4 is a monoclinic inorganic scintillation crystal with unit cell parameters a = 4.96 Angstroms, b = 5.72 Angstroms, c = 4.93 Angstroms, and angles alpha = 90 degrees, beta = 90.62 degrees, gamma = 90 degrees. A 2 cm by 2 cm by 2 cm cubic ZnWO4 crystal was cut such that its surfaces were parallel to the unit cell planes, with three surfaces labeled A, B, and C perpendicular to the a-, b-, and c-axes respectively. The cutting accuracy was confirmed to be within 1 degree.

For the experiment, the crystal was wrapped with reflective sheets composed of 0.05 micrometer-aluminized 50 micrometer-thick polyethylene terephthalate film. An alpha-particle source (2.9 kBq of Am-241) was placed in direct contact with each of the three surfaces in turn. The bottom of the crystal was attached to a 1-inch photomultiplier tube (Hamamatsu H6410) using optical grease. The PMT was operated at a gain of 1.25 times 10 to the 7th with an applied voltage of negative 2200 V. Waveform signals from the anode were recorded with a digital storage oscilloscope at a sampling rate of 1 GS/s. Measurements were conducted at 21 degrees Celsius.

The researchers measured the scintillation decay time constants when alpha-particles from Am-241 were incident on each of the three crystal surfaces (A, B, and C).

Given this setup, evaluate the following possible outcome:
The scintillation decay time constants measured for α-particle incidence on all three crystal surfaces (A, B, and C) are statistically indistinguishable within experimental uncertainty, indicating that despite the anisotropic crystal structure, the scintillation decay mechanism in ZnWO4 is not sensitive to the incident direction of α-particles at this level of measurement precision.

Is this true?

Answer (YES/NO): NO